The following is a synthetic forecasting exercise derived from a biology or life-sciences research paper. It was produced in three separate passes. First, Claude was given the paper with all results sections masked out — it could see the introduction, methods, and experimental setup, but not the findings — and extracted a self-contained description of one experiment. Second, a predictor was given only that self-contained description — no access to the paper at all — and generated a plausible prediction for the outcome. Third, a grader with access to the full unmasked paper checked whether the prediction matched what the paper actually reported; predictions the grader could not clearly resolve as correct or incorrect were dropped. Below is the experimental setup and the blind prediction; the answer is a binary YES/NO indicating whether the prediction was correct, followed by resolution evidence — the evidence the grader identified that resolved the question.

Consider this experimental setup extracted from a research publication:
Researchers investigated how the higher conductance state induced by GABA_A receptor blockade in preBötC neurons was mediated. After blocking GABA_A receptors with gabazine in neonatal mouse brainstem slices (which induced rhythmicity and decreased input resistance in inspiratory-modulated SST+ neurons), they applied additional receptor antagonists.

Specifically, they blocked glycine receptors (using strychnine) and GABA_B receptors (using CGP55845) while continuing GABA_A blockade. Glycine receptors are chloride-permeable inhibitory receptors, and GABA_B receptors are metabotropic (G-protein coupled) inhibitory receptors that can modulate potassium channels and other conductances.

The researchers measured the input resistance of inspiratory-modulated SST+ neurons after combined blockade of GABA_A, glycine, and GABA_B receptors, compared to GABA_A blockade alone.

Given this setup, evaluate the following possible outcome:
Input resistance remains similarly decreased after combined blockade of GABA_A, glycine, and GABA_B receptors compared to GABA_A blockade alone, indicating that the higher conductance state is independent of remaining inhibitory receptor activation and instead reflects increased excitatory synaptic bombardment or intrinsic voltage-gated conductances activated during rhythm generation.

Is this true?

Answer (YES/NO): NO